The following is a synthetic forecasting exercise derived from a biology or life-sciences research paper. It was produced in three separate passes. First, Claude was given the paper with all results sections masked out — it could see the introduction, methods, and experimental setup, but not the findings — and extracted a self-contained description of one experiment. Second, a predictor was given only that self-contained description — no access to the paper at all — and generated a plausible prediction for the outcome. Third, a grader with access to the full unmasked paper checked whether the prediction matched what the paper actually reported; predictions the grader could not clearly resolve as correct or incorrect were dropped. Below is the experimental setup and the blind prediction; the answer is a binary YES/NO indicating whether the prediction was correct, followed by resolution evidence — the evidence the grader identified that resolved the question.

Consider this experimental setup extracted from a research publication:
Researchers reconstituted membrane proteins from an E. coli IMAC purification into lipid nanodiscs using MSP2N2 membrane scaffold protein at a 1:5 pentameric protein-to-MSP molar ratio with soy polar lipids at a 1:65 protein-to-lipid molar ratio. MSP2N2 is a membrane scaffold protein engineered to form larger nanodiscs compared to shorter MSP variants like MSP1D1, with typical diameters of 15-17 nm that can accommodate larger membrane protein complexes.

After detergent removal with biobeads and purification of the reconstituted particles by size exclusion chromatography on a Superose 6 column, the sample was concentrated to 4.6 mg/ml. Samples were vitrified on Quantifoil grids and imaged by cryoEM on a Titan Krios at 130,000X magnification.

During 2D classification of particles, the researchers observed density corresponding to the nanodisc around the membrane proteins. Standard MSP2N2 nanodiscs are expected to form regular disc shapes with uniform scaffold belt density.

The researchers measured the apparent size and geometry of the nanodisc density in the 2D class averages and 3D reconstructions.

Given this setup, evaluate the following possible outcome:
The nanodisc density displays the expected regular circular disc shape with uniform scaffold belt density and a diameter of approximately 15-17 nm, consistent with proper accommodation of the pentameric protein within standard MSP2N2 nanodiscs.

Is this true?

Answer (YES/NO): NO